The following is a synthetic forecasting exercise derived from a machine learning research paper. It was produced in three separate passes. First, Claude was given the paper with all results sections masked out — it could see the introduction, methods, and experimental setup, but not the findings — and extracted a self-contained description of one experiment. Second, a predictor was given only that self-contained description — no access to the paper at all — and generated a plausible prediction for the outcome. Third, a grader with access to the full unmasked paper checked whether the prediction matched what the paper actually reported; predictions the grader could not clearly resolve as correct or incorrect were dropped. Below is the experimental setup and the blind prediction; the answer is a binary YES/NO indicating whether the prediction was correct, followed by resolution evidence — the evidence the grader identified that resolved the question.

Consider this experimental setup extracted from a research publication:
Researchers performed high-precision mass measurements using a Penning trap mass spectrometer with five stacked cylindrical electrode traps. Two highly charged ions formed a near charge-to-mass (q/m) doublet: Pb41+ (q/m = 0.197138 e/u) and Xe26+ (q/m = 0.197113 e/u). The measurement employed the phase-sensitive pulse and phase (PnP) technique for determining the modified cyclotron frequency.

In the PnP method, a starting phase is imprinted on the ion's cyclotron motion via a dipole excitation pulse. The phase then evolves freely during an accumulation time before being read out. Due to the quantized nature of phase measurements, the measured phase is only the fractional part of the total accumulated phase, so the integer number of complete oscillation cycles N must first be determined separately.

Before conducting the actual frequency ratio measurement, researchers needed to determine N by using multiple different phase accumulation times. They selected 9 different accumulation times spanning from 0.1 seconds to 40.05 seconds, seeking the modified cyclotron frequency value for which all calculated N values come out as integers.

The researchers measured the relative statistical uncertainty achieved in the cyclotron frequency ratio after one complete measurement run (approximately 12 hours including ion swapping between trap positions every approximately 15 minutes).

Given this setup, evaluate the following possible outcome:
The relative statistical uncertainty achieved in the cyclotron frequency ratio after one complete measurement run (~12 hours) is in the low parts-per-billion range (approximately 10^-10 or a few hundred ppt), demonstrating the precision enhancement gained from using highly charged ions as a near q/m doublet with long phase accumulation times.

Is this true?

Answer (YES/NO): NO